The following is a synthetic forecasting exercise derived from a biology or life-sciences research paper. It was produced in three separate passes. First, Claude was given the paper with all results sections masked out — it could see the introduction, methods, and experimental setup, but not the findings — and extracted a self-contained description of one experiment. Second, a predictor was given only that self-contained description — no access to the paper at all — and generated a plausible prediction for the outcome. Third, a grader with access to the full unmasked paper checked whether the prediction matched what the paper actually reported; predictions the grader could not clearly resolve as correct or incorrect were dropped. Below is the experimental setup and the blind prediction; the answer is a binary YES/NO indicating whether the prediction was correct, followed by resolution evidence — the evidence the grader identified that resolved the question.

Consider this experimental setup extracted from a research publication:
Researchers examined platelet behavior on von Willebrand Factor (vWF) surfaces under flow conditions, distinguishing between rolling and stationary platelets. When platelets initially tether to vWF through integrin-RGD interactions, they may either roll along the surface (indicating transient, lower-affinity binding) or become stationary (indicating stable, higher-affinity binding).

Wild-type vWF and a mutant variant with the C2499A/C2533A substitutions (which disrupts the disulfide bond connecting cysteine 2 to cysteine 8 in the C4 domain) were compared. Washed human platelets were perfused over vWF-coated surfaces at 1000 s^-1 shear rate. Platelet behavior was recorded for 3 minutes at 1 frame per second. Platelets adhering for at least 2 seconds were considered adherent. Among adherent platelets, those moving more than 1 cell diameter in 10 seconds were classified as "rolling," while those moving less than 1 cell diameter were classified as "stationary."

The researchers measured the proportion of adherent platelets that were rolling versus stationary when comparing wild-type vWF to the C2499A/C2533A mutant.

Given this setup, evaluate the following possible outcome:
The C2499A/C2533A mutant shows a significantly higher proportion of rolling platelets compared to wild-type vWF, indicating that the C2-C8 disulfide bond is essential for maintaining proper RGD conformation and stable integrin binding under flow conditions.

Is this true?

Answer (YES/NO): YES